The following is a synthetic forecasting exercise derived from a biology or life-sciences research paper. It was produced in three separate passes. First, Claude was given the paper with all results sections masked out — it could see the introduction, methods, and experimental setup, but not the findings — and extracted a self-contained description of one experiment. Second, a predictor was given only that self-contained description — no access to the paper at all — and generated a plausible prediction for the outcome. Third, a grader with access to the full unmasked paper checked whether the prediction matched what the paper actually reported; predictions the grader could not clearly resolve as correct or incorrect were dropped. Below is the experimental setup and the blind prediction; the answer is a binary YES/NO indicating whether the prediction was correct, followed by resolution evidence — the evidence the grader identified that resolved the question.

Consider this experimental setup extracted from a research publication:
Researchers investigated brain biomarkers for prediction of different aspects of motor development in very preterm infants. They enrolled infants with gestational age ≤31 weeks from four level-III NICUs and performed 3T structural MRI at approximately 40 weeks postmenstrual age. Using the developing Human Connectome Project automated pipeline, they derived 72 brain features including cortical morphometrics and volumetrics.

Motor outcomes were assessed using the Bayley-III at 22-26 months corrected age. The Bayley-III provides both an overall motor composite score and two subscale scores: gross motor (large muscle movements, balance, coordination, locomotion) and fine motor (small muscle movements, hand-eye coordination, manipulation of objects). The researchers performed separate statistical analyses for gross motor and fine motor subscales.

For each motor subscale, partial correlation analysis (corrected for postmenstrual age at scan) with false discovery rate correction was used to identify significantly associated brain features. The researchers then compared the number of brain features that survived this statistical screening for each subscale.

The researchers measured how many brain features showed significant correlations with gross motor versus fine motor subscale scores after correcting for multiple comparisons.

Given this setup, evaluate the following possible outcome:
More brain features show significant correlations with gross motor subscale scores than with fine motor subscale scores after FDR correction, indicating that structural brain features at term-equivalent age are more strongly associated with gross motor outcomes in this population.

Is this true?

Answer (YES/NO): YES